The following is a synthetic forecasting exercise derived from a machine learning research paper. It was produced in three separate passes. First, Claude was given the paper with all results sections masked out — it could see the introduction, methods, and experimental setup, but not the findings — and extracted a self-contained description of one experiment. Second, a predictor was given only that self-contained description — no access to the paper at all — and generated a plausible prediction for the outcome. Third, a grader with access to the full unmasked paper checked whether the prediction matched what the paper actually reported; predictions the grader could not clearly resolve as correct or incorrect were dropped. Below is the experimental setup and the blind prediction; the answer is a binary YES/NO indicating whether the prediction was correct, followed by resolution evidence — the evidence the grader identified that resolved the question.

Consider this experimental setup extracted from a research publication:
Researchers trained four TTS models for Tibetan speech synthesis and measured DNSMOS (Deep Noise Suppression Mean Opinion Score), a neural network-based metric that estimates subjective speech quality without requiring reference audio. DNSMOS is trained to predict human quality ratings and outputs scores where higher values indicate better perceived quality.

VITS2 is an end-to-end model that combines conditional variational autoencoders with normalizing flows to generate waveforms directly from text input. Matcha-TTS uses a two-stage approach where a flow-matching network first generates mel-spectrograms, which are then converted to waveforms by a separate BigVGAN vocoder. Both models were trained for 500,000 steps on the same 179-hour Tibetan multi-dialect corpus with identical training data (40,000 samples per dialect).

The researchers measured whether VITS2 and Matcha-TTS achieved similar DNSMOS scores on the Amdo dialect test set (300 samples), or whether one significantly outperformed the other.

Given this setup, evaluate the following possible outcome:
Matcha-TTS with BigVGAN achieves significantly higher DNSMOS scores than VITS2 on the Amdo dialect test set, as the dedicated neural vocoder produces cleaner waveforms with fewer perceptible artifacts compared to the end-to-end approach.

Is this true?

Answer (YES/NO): YES